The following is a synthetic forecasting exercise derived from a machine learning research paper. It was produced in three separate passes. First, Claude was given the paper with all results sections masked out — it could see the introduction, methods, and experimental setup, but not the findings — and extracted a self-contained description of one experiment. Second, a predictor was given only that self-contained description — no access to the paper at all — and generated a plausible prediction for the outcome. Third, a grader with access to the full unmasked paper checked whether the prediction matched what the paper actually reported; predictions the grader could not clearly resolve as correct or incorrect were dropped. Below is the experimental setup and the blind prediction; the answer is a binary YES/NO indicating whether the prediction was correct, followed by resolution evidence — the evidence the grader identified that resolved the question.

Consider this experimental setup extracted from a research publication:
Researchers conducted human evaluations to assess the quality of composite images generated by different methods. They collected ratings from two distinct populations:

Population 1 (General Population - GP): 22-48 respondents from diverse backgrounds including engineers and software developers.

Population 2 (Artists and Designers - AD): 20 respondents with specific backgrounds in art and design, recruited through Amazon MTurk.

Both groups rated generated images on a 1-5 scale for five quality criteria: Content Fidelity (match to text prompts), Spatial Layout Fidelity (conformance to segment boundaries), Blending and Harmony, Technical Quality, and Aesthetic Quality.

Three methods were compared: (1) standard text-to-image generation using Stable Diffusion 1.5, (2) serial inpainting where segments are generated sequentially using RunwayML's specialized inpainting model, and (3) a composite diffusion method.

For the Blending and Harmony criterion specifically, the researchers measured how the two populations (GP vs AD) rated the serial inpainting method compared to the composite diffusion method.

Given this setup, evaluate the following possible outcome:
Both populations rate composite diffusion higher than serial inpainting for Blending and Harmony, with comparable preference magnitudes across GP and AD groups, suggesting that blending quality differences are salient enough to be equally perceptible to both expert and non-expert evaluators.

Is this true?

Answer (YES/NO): NO